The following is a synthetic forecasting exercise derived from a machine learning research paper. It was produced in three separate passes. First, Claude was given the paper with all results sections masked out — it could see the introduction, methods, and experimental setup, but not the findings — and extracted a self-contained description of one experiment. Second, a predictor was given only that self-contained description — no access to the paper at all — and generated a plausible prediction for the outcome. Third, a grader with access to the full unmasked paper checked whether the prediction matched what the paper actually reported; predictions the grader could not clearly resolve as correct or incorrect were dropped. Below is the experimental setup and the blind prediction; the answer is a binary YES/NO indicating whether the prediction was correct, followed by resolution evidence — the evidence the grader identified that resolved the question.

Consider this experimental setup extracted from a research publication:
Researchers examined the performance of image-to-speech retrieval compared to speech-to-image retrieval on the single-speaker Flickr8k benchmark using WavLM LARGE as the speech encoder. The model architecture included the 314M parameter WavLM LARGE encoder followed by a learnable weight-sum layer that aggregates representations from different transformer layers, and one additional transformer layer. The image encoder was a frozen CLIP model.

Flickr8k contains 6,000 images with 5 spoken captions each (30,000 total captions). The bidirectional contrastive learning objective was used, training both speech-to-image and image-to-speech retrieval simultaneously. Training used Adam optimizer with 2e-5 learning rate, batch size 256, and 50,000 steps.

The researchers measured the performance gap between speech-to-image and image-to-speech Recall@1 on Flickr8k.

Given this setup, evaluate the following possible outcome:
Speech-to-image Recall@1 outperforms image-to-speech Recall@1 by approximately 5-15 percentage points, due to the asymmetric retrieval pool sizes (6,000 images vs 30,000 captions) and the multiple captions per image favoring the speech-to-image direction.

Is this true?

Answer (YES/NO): NO